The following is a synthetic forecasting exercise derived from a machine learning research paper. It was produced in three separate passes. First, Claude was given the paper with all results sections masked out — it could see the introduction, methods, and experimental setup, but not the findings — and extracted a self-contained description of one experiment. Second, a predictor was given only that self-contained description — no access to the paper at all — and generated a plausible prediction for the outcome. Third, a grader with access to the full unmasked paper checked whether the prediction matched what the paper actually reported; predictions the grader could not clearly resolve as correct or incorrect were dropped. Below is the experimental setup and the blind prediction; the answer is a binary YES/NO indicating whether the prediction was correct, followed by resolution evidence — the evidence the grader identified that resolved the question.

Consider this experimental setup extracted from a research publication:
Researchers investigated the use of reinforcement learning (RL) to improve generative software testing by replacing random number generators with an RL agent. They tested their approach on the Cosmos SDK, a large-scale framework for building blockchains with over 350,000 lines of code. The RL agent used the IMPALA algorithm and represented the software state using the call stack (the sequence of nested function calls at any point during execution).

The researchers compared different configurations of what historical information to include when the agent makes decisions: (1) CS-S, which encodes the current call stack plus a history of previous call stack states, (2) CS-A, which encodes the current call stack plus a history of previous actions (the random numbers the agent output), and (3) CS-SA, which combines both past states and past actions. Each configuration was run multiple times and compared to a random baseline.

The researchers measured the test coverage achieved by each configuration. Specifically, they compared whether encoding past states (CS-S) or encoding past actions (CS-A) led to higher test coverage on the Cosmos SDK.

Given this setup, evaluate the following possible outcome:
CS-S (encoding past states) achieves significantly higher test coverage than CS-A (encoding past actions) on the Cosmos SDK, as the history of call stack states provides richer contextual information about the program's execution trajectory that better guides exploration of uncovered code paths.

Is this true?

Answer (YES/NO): NO